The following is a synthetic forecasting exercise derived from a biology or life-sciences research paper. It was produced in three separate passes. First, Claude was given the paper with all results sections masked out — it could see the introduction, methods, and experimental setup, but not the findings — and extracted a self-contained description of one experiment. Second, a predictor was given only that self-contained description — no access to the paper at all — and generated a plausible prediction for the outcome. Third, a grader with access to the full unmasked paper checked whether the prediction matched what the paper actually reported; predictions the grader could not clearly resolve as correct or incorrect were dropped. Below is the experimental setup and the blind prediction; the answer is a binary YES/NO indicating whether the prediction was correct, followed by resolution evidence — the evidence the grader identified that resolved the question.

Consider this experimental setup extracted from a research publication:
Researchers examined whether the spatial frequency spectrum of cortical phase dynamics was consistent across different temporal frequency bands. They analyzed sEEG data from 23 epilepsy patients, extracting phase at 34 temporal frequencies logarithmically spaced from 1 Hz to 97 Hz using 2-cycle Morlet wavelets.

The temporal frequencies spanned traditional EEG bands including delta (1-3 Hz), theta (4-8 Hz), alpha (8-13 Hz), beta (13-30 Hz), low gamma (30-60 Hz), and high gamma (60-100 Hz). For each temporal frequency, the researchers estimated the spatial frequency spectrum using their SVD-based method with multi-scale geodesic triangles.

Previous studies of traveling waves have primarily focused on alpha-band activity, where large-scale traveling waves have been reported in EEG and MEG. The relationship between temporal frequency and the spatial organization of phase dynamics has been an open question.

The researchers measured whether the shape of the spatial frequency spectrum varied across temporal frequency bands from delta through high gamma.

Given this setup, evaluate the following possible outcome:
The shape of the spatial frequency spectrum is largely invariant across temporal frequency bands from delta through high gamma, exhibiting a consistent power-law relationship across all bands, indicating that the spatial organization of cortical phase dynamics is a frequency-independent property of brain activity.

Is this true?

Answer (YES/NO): YES